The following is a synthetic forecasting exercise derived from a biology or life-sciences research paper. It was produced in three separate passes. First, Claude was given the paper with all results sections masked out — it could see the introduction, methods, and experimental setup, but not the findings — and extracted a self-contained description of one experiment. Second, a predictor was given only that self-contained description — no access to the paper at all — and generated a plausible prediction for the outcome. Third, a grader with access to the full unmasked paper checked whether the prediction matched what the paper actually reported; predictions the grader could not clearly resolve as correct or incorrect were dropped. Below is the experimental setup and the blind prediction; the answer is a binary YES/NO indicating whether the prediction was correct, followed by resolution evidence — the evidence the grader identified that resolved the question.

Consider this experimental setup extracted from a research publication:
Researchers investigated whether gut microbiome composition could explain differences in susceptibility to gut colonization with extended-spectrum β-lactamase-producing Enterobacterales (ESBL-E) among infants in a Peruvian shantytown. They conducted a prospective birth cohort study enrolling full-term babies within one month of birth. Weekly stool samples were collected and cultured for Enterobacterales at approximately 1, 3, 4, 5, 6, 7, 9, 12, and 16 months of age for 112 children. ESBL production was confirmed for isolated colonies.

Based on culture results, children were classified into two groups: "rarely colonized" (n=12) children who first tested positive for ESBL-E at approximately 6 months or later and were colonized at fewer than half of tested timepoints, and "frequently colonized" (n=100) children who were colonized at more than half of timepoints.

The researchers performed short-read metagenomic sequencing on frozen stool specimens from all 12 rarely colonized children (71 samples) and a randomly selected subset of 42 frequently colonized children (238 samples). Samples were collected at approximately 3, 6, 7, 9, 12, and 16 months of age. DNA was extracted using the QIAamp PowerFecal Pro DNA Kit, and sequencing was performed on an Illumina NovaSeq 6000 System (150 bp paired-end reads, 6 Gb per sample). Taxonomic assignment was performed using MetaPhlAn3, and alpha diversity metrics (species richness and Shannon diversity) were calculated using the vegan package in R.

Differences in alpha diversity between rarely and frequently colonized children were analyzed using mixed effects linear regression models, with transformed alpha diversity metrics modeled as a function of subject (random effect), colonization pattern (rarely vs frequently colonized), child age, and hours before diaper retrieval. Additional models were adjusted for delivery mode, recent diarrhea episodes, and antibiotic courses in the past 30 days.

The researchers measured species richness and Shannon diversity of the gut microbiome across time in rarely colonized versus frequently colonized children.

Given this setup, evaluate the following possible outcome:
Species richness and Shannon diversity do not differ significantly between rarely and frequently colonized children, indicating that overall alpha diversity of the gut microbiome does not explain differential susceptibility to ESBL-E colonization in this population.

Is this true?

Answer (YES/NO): YES